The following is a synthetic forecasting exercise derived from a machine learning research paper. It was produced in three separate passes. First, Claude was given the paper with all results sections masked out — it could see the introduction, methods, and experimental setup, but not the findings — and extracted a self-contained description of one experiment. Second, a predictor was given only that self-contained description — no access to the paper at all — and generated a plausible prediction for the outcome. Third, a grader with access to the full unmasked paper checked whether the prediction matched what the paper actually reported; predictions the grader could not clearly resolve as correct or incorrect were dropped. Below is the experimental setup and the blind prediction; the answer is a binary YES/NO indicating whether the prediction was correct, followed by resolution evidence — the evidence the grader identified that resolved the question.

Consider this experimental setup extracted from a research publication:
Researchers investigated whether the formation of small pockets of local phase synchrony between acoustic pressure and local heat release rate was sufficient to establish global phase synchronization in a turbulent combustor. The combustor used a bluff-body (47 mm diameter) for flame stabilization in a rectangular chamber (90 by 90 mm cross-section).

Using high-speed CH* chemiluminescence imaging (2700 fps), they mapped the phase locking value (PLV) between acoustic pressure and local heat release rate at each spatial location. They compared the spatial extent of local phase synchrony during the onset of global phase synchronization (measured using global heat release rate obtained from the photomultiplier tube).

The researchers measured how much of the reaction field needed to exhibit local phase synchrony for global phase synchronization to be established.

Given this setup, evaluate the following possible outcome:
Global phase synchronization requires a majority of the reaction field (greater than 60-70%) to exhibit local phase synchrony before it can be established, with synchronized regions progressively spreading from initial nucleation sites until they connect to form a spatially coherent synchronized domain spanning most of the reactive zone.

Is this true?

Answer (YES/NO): NO